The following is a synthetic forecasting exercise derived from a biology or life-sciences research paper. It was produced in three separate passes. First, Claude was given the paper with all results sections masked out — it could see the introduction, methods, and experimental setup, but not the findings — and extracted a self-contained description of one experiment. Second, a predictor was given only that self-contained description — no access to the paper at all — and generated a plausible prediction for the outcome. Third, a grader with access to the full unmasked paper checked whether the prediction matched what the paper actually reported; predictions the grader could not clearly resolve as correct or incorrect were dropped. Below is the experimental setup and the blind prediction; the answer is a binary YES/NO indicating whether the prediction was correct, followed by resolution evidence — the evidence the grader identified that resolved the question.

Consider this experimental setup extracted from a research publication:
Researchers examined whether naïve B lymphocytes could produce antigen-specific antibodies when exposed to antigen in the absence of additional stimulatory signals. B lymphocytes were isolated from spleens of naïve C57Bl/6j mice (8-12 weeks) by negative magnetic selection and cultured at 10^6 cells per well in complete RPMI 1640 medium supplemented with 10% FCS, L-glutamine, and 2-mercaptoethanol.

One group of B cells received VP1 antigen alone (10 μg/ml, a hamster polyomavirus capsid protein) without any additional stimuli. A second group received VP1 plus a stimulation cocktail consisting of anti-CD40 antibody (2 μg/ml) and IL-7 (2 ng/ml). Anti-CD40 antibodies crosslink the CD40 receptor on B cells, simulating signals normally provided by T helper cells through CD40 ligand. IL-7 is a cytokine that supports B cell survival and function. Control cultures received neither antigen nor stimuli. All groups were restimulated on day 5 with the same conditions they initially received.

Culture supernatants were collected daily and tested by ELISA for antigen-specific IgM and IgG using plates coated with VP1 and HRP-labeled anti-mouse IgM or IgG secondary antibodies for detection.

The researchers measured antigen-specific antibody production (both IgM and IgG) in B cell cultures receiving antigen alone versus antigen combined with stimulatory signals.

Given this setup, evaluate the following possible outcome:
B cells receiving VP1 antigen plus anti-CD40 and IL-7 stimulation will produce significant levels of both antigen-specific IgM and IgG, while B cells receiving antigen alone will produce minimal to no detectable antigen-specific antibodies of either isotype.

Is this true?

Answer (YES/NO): NO